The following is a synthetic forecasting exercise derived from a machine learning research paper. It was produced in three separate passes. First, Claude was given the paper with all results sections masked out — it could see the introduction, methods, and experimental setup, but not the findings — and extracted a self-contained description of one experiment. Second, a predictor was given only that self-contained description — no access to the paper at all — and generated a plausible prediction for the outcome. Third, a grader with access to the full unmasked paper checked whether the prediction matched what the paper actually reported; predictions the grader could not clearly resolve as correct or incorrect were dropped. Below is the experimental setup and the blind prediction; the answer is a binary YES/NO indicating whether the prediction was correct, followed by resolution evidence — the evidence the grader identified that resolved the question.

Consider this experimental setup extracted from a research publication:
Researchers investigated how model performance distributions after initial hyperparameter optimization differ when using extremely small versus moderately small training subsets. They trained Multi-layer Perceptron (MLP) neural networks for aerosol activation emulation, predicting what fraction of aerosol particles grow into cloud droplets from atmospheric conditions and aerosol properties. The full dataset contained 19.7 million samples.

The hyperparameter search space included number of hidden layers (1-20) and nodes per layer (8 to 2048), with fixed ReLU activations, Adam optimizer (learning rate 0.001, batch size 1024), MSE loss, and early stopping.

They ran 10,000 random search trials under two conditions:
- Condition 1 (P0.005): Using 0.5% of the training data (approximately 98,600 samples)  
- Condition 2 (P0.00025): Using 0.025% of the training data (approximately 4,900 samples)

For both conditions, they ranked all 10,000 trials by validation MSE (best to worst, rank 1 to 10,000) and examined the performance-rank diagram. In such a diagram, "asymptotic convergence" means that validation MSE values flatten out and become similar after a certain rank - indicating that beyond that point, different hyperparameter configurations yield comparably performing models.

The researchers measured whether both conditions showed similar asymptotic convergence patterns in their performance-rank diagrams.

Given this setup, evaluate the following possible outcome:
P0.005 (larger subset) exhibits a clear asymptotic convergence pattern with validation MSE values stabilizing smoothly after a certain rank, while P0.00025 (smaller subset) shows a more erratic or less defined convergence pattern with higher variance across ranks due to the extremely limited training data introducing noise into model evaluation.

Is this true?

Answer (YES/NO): YES